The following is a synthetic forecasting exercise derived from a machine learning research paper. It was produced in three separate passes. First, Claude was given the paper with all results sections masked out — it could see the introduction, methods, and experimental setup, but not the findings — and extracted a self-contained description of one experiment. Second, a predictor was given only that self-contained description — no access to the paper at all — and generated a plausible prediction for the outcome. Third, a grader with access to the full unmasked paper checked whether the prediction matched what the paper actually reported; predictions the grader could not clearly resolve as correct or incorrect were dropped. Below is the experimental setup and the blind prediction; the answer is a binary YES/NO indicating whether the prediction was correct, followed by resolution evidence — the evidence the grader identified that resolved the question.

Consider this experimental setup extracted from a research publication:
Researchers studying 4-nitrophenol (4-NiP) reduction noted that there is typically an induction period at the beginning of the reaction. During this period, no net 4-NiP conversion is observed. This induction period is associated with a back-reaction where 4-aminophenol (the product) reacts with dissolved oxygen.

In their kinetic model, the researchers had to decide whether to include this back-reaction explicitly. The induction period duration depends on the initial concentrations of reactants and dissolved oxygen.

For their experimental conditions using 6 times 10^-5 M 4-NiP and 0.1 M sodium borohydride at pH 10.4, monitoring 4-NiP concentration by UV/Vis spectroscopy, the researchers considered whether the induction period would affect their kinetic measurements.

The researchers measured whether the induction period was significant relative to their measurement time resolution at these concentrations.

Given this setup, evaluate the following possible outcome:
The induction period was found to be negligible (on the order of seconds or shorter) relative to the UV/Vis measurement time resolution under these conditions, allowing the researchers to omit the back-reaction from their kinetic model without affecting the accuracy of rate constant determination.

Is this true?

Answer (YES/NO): YES